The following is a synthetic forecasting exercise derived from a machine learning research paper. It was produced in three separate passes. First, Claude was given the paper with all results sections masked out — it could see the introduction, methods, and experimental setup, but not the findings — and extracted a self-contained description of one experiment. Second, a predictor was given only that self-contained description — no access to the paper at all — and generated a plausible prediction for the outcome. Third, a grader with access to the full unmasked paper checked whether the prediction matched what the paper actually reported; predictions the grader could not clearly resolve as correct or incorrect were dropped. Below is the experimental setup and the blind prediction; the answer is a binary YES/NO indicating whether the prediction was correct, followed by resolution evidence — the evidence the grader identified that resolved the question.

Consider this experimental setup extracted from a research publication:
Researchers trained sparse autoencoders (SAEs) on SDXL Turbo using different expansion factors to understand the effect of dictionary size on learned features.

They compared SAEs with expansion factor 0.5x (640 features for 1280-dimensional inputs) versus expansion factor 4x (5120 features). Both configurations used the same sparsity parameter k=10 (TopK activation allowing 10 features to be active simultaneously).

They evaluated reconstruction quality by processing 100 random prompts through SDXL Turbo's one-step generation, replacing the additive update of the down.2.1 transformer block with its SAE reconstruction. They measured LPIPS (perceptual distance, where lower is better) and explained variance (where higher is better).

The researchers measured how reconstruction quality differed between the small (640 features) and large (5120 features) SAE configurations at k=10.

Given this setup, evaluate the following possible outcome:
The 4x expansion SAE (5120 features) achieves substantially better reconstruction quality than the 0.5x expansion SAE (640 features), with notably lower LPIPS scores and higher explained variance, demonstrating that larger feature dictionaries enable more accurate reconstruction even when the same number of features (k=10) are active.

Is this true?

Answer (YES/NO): YES